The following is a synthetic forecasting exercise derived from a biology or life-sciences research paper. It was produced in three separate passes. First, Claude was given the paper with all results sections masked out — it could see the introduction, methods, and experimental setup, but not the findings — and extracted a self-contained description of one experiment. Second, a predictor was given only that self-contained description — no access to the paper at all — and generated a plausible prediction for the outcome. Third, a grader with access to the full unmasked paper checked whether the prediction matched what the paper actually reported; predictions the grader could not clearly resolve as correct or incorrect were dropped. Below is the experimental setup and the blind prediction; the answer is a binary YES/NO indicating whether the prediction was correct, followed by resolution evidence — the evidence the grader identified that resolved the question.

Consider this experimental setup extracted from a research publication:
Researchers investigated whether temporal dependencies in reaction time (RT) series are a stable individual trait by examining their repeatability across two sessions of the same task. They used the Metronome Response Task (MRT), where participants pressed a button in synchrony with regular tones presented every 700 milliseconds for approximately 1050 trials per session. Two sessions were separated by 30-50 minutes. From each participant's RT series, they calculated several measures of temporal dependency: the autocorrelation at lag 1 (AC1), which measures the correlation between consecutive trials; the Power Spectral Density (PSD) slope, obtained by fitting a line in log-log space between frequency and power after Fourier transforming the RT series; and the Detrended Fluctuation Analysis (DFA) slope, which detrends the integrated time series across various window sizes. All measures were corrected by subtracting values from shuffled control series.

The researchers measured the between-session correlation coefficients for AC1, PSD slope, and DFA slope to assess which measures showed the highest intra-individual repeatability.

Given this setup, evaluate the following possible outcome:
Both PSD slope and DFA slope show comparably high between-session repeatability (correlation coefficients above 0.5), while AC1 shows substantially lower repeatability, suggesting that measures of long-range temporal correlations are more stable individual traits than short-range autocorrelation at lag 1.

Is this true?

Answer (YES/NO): NO